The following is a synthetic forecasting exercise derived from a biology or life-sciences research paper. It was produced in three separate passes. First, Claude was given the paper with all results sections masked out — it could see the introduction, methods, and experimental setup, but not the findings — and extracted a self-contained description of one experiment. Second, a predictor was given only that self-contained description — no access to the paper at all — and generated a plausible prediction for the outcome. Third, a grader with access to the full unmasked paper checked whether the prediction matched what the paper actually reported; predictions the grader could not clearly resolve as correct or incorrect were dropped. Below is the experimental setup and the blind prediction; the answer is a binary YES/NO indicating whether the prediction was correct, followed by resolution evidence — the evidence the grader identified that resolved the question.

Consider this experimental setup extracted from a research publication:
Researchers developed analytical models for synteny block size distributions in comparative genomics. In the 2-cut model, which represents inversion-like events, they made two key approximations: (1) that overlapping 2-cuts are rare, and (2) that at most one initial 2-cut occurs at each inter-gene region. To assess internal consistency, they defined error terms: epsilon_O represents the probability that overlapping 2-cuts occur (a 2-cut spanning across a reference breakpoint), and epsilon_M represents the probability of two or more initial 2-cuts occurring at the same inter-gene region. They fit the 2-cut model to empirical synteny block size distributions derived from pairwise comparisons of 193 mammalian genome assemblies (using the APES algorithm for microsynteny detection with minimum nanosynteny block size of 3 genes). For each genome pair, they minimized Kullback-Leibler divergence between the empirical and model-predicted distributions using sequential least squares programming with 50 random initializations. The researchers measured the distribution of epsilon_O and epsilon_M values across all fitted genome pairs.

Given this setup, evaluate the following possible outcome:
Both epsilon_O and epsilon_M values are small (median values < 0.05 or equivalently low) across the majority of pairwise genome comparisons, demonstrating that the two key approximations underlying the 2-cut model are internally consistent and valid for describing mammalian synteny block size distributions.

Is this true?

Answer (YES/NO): YES